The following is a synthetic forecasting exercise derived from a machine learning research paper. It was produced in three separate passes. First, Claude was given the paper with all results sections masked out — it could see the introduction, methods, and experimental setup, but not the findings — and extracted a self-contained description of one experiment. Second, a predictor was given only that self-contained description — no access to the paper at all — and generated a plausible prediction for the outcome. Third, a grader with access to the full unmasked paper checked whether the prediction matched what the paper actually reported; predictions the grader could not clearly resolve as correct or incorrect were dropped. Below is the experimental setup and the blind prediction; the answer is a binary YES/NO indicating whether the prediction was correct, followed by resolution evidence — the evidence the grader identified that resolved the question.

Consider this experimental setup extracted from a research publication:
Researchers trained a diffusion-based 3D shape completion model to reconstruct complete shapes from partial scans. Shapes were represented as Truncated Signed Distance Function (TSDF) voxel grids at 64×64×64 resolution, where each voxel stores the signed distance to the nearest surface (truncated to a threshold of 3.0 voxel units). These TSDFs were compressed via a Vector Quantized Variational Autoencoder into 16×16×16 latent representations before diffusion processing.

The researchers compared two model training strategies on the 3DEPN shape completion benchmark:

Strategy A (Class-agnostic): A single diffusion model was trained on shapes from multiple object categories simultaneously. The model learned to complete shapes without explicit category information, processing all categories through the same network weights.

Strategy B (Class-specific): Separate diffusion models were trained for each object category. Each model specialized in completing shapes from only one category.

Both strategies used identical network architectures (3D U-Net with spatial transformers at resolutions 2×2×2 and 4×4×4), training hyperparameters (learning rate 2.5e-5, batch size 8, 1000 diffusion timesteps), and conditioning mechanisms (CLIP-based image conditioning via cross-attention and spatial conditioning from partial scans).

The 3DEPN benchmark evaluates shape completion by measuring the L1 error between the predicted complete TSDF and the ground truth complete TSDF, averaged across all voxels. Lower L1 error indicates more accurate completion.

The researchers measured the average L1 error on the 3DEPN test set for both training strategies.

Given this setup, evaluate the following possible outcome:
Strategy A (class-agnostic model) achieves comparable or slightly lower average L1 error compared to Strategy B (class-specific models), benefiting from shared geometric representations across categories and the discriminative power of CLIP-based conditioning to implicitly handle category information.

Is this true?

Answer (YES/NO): NO